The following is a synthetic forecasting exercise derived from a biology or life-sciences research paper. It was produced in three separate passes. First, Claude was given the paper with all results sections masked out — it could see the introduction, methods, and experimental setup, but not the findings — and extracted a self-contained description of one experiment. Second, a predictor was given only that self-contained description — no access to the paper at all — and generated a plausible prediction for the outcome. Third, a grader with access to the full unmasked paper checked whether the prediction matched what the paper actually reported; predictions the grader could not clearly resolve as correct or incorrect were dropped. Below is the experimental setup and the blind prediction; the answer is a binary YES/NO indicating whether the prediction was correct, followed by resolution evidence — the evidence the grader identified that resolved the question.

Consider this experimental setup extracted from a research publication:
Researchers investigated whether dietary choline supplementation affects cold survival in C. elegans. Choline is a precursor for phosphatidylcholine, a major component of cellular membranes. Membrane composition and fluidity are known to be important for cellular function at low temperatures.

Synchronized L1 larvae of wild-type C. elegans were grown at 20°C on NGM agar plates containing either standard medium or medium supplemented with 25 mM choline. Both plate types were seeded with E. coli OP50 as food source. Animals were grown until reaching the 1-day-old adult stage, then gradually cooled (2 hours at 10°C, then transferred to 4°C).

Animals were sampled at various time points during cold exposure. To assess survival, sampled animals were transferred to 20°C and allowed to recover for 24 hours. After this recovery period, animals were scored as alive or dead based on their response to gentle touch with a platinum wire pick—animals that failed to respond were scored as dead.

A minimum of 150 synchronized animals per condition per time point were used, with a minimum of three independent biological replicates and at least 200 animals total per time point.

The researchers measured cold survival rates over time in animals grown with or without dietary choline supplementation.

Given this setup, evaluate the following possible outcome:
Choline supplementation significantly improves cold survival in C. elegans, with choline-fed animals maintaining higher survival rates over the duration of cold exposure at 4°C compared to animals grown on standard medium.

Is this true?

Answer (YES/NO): YES